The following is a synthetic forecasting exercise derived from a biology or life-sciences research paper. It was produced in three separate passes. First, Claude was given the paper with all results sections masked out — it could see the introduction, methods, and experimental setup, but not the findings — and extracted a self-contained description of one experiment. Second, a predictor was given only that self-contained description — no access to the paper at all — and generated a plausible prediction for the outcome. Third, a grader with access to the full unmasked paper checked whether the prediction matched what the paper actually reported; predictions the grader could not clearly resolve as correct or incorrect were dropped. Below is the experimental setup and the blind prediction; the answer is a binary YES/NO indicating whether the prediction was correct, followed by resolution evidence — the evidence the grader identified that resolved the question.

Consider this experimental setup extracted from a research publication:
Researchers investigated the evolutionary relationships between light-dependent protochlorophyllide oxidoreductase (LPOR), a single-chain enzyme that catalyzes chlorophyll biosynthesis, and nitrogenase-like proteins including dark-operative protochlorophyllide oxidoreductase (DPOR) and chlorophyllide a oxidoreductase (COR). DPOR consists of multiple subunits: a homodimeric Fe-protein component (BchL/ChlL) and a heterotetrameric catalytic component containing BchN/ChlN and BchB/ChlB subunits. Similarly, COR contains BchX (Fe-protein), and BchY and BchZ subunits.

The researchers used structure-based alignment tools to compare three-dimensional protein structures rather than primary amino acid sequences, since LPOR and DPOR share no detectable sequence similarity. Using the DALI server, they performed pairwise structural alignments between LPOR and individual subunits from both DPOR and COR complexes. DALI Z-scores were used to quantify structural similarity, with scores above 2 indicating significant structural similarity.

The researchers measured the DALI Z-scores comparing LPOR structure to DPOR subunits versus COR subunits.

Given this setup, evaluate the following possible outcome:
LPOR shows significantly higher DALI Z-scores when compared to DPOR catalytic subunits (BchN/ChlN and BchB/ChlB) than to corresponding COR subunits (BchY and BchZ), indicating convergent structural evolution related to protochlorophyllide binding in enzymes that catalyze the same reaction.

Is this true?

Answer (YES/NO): NO